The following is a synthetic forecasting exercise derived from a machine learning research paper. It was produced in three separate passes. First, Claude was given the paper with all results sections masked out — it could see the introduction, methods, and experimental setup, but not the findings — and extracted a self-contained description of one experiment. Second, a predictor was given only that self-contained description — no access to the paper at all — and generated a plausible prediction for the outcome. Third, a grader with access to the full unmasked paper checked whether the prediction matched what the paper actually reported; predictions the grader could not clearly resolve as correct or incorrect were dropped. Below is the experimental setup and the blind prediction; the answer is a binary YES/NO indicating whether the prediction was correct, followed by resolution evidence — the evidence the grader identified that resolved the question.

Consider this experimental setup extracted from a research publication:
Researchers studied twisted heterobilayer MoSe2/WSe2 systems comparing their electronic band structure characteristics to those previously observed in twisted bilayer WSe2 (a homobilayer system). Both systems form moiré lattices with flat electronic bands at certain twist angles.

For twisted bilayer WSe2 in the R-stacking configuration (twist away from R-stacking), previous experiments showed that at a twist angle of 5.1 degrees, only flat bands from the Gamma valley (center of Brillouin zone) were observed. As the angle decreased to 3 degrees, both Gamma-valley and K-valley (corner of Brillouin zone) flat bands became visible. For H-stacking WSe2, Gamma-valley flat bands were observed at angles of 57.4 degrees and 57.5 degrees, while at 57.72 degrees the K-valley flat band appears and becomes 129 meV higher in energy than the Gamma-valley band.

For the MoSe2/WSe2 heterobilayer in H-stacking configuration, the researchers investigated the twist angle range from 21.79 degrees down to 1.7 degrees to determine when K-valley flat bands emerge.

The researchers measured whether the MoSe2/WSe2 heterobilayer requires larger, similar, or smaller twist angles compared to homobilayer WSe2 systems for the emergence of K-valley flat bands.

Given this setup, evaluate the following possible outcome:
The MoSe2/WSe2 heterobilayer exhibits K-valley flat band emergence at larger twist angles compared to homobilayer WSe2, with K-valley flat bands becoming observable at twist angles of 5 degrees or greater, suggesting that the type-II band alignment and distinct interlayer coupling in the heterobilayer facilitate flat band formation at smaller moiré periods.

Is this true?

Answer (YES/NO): NO